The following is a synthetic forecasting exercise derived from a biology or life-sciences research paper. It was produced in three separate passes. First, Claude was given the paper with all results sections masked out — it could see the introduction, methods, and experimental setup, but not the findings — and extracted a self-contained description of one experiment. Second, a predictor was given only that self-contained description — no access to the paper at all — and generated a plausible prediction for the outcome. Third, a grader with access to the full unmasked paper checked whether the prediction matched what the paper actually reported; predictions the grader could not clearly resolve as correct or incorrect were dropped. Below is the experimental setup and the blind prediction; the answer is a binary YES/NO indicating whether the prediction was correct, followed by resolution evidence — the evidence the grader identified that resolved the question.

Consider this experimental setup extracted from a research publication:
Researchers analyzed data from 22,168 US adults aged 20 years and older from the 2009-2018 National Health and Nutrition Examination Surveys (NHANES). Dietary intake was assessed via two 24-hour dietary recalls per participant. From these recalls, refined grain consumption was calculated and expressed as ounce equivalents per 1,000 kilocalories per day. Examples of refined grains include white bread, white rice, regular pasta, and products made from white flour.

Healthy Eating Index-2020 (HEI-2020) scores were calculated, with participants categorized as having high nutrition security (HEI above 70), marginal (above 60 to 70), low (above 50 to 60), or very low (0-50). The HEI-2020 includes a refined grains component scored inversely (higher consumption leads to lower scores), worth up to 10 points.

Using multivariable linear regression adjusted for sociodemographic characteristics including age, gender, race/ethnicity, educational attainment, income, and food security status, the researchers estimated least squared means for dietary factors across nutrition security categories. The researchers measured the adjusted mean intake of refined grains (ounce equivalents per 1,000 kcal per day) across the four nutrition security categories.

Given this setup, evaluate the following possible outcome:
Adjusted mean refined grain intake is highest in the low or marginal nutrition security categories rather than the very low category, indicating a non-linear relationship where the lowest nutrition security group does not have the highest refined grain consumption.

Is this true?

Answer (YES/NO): NO